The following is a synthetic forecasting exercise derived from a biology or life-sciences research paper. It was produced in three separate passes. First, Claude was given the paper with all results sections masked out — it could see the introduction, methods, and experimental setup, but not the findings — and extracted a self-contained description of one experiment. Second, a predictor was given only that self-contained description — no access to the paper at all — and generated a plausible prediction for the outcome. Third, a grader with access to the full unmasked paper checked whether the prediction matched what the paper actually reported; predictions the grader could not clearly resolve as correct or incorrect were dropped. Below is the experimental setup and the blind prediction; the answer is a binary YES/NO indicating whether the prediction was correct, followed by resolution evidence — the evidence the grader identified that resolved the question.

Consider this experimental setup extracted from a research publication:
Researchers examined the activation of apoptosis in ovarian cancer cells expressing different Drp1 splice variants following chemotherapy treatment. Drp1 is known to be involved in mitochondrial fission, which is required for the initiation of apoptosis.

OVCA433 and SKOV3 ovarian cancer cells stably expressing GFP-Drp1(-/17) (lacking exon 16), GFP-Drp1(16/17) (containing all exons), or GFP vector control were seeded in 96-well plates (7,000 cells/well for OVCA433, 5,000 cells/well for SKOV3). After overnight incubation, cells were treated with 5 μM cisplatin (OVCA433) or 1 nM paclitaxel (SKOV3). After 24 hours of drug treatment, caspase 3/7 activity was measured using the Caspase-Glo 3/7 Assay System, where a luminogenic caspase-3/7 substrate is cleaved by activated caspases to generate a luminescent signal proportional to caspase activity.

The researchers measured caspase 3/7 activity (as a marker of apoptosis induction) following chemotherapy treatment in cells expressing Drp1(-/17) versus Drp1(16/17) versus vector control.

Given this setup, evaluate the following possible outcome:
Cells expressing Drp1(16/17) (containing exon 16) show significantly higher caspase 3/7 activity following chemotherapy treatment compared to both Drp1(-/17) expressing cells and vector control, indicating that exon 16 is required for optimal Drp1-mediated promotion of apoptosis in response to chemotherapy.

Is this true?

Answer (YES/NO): YES